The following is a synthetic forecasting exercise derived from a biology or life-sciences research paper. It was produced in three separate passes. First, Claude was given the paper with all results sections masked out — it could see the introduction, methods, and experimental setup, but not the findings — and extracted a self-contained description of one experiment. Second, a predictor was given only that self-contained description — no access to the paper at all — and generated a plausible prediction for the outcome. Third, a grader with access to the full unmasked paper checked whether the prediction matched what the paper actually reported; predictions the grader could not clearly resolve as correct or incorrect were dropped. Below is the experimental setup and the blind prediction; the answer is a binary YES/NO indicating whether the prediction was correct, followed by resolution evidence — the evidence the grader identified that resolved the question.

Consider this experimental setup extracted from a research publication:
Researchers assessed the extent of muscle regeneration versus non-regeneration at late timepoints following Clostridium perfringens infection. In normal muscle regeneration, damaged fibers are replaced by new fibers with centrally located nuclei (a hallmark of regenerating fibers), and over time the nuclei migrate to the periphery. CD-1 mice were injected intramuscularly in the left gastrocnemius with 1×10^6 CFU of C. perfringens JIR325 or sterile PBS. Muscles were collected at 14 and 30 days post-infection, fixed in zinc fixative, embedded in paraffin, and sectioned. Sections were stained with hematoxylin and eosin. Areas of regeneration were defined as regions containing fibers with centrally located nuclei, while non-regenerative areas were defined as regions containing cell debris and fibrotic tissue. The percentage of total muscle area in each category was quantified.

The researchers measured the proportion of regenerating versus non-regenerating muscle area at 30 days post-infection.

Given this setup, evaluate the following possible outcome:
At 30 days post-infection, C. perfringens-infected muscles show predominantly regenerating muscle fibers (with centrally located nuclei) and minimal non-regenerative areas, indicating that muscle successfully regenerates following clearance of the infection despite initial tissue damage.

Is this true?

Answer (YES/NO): NO